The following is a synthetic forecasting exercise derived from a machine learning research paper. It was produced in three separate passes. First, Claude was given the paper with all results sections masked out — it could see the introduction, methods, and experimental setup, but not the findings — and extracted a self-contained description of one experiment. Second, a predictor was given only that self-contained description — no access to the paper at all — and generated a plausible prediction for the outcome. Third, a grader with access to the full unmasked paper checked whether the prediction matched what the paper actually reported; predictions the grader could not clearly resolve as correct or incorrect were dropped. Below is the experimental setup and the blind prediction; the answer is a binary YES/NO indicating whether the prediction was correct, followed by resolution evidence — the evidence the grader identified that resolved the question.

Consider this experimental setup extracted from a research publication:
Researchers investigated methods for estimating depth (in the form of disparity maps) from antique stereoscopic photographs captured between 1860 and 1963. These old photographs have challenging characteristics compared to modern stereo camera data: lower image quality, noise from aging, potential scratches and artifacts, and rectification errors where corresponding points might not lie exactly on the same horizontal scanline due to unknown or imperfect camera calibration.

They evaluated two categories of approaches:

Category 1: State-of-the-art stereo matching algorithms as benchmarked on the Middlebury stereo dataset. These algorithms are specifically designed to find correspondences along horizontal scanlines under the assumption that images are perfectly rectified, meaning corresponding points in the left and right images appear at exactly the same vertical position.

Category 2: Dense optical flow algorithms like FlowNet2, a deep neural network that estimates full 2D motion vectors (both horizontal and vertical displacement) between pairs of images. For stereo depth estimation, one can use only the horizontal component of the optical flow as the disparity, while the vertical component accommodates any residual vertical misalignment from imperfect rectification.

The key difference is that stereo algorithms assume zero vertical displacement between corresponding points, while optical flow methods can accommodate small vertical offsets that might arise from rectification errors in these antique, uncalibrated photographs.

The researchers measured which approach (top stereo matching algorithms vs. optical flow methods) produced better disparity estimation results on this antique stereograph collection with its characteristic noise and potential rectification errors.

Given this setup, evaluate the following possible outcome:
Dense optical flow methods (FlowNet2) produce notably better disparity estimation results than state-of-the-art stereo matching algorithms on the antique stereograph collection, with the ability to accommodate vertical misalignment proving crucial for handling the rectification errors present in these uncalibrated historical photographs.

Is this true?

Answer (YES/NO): YES